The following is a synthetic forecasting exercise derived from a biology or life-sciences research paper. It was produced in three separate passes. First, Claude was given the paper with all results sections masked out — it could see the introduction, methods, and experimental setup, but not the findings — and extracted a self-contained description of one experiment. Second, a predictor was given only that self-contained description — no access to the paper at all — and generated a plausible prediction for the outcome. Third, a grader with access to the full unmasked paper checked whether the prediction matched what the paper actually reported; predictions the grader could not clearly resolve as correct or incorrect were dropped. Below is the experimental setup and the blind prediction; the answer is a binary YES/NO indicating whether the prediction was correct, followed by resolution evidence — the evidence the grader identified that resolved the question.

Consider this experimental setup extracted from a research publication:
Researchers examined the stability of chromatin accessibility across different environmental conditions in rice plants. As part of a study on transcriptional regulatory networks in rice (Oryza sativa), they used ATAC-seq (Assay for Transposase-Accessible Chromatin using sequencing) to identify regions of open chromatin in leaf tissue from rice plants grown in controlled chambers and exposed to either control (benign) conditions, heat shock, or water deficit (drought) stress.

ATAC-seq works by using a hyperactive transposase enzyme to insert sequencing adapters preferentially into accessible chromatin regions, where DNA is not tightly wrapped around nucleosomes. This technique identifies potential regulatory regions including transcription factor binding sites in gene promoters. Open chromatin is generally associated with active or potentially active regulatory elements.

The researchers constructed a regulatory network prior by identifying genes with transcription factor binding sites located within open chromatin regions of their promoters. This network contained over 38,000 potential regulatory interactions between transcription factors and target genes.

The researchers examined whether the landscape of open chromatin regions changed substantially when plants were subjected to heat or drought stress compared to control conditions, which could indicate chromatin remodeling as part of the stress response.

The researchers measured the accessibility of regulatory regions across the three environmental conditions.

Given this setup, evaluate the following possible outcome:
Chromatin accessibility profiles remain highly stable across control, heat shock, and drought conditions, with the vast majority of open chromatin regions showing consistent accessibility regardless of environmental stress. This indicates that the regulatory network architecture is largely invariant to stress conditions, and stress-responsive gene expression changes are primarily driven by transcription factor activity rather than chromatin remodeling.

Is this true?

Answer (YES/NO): YES